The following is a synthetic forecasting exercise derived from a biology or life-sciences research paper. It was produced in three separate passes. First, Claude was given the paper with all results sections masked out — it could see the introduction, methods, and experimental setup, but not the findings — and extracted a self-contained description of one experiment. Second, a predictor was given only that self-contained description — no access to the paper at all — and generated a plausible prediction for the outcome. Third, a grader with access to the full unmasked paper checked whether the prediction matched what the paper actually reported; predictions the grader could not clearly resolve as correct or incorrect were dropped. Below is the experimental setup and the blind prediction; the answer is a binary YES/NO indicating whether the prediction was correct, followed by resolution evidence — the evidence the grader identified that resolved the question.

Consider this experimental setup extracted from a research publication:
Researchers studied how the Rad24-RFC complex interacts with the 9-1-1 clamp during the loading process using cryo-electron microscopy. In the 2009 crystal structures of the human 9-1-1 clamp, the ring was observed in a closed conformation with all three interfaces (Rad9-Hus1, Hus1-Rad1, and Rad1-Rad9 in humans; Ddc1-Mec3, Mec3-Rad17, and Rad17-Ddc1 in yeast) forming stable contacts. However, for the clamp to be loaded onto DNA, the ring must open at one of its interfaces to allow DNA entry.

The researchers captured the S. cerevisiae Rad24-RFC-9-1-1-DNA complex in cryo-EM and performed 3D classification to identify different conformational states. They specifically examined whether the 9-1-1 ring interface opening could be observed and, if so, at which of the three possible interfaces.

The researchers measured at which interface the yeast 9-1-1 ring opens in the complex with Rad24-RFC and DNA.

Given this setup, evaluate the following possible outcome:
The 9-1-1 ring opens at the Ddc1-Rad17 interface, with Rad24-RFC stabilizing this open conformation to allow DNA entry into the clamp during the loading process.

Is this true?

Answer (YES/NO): NO